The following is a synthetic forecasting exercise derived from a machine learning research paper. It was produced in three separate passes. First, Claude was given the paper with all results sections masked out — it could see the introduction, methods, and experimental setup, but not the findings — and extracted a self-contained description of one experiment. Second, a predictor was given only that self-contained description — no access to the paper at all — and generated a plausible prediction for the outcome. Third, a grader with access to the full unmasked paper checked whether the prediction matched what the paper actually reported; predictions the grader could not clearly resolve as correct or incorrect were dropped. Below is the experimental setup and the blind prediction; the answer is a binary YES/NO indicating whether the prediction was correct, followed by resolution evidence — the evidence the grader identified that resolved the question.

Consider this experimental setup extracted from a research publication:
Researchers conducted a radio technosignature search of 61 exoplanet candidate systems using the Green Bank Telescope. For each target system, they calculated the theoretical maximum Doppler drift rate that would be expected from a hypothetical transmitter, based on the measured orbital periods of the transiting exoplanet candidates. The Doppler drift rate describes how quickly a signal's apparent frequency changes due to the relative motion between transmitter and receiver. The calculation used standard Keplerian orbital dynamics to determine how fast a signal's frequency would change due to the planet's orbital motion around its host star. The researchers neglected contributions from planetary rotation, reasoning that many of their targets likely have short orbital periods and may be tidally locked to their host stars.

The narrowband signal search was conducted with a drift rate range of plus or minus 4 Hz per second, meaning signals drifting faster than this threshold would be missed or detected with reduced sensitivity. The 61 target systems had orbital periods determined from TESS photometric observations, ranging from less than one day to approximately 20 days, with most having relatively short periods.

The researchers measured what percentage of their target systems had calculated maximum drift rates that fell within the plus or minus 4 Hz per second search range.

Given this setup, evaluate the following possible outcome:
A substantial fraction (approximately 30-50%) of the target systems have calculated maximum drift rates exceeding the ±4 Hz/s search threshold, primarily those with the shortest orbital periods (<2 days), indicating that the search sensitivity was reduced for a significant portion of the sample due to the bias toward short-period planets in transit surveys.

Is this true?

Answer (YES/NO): NO